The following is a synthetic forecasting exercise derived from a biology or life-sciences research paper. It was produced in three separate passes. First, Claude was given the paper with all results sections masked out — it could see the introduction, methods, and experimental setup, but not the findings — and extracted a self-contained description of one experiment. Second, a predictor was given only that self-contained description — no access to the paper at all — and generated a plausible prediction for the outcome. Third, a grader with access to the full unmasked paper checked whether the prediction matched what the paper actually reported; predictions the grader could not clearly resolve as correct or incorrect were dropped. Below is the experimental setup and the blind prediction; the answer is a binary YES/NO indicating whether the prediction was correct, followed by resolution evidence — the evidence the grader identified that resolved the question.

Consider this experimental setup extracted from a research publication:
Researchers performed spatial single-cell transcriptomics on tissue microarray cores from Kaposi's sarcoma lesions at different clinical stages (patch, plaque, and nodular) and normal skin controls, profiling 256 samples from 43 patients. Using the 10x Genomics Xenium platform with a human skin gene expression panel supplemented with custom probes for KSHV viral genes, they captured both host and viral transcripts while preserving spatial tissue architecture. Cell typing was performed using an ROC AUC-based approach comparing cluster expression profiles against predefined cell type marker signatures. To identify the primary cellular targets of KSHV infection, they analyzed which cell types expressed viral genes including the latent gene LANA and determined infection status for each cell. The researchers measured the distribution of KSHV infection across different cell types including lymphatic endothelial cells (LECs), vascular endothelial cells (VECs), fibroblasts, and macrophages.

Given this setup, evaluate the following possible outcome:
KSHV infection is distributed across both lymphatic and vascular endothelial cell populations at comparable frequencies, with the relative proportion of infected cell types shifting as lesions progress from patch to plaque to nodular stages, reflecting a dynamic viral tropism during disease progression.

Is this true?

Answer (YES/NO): NO